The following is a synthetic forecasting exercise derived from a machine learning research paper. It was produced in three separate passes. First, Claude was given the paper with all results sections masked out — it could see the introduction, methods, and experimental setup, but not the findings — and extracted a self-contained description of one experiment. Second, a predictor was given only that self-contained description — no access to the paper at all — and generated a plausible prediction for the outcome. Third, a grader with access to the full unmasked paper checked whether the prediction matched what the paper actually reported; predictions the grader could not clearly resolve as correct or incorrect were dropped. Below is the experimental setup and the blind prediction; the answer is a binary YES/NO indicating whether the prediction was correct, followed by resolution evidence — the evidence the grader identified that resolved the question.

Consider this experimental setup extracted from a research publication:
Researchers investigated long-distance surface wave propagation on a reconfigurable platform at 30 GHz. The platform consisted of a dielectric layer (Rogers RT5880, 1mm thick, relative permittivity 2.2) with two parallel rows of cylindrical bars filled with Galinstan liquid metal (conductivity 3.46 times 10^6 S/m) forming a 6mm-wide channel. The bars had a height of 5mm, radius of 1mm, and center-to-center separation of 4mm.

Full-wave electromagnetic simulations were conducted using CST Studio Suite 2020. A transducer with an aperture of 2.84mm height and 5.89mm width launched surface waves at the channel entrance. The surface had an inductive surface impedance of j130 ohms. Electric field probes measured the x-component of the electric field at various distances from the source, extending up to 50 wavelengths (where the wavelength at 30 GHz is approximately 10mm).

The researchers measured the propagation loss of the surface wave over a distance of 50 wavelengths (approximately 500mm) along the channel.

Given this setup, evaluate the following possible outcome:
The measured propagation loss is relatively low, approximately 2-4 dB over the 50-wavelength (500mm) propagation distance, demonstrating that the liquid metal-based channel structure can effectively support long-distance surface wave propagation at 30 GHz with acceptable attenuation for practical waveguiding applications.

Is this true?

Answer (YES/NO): NO